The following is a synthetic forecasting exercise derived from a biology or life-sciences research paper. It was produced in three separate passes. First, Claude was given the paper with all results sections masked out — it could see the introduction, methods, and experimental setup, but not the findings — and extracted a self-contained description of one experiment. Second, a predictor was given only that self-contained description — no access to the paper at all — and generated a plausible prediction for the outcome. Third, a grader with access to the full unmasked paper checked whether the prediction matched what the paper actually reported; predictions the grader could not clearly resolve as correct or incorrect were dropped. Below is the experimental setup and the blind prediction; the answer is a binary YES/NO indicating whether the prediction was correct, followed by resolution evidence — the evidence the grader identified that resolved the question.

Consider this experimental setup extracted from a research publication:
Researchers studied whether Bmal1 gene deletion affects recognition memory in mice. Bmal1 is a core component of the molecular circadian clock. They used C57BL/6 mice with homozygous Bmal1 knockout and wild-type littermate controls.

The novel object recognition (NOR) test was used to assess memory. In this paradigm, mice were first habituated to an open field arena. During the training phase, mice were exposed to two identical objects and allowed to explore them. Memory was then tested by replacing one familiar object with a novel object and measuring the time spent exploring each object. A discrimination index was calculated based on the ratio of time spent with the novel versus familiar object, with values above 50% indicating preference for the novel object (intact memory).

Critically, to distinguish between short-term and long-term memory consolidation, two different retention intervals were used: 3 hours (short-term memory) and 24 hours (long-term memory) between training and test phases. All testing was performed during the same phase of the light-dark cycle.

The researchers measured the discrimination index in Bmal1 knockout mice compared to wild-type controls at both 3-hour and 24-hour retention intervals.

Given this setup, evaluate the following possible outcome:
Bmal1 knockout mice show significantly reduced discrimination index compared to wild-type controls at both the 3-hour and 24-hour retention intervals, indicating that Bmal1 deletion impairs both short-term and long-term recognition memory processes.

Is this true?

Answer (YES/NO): NO